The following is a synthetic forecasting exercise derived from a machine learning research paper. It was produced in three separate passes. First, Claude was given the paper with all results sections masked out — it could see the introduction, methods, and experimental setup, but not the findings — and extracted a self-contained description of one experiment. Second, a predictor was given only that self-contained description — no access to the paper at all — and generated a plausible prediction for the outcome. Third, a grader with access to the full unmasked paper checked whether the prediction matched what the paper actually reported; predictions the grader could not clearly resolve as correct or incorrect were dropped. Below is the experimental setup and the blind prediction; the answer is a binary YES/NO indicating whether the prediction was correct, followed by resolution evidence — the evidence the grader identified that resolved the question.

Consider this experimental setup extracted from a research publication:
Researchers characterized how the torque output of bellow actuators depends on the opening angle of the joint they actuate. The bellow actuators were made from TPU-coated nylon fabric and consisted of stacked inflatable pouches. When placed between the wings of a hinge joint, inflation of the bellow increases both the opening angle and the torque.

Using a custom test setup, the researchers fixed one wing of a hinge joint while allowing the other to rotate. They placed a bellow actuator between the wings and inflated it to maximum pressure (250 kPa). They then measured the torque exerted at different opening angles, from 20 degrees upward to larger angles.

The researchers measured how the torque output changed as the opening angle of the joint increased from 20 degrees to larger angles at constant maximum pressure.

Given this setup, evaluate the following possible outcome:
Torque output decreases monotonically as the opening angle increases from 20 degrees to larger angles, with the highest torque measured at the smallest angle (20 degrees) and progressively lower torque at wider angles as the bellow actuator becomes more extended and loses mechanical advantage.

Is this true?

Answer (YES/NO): YES